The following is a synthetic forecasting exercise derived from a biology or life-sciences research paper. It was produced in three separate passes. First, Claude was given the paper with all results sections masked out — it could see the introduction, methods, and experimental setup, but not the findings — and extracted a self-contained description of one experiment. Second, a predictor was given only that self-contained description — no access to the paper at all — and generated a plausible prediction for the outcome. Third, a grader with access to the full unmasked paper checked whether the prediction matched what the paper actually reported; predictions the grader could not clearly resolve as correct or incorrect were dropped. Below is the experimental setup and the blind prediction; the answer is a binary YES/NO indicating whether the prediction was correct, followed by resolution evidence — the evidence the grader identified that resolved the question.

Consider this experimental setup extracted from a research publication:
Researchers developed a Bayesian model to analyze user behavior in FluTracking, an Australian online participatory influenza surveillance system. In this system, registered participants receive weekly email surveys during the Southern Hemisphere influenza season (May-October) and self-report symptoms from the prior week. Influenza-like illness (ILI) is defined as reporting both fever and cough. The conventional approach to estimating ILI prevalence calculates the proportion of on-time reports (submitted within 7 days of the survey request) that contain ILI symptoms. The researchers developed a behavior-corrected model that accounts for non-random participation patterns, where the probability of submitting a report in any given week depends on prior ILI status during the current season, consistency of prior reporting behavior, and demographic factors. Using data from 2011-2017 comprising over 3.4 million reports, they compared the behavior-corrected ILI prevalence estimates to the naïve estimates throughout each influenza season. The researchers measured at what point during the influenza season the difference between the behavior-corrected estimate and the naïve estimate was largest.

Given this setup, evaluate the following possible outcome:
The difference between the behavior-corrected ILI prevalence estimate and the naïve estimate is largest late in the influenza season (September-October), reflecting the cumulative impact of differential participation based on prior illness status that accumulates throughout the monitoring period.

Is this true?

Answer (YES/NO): NO